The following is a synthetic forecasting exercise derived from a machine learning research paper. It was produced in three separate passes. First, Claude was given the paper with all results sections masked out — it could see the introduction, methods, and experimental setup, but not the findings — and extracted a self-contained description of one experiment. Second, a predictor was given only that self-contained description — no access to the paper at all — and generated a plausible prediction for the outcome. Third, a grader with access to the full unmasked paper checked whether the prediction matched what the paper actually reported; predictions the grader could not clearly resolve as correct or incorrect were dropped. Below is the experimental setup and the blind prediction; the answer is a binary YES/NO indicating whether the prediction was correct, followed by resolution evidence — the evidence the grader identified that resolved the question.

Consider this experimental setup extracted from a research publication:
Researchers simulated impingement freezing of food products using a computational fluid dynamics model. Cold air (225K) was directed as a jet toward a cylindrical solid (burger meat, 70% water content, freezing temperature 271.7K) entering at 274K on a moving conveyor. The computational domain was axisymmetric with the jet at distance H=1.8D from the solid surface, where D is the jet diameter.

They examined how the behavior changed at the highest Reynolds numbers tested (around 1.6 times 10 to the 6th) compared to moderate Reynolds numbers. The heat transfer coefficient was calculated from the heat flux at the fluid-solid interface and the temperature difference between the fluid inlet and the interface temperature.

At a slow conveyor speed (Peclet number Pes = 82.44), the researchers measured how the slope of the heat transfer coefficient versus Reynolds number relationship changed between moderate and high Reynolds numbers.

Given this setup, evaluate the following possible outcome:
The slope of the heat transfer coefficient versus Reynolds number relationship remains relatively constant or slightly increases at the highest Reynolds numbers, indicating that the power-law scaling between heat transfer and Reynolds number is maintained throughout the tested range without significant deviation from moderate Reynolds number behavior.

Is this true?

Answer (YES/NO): NO